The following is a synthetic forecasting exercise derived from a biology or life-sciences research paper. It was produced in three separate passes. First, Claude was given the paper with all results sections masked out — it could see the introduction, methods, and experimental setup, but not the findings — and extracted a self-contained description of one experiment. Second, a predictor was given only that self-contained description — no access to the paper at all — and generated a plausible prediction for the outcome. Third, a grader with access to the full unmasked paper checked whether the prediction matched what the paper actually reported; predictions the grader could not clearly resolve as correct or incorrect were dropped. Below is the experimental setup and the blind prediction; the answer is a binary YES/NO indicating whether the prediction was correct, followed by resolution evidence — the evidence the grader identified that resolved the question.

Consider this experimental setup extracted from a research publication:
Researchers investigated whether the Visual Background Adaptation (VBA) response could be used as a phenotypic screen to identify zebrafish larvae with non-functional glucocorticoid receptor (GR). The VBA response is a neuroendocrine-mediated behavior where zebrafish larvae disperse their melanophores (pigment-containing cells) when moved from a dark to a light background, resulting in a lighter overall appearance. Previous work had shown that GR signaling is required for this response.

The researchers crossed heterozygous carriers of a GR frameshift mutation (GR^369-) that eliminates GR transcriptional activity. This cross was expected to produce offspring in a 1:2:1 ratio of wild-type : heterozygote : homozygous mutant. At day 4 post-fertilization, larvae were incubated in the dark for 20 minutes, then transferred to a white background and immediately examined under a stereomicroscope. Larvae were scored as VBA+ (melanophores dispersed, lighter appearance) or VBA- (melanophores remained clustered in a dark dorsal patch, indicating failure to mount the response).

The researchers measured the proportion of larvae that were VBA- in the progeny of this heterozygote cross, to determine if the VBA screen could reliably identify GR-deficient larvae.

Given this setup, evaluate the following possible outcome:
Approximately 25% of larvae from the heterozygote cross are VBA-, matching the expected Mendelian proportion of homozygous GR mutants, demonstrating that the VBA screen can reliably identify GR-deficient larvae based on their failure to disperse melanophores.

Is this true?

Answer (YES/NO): YES